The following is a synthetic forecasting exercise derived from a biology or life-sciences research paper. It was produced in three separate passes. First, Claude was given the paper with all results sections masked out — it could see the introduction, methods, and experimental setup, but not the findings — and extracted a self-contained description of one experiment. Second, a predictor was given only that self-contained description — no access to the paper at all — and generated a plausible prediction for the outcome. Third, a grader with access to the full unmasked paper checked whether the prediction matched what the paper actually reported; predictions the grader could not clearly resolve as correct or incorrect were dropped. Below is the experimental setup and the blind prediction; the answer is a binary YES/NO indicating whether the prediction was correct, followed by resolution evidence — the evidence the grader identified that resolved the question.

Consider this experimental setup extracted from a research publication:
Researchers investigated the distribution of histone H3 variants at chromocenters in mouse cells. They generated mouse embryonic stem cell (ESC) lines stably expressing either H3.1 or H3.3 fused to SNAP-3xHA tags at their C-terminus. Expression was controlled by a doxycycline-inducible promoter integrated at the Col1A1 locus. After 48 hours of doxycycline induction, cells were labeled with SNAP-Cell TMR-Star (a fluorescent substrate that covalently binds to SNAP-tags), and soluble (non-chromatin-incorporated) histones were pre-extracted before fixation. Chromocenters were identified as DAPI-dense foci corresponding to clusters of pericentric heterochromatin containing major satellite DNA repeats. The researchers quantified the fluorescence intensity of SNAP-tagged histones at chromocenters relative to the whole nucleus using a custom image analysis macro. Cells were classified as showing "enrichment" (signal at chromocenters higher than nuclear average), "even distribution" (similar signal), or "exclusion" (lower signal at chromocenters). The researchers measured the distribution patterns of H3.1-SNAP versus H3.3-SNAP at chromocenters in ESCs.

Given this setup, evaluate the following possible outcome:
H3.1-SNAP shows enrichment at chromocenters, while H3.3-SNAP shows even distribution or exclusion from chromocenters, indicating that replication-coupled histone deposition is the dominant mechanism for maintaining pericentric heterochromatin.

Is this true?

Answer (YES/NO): YES